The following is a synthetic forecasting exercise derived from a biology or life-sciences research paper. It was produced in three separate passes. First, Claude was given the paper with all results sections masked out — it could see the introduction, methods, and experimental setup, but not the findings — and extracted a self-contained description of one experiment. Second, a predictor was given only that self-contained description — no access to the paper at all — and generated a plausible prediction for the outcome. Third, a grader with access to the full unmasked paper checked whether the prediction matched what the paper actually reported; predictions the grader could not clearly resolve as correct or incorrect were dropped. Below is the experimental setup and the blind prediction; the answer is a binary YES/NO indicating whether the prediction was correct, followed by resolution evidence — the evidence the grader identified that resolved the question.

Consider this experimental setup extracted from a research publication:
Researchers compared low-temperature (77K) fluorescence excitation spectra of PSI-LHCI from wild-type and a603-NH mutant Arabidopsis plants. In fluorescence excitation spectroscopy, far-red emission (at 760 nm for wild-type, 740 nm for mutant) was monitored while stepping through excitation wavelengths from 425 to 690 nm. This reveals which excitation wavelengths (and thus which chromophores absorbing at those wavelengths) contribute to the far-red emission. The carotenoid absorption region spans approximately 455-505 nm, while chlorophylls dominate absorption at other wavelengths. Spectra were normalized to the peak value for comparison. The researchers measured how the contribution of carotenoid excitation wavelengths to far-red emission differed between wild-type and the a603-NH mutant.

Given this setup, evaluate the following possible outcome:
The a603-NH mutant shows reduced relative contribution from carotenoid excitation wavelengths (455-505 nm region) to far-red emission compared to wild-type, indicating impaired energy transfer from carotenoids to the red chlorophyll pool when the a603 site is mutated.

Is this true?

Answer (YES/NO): YES